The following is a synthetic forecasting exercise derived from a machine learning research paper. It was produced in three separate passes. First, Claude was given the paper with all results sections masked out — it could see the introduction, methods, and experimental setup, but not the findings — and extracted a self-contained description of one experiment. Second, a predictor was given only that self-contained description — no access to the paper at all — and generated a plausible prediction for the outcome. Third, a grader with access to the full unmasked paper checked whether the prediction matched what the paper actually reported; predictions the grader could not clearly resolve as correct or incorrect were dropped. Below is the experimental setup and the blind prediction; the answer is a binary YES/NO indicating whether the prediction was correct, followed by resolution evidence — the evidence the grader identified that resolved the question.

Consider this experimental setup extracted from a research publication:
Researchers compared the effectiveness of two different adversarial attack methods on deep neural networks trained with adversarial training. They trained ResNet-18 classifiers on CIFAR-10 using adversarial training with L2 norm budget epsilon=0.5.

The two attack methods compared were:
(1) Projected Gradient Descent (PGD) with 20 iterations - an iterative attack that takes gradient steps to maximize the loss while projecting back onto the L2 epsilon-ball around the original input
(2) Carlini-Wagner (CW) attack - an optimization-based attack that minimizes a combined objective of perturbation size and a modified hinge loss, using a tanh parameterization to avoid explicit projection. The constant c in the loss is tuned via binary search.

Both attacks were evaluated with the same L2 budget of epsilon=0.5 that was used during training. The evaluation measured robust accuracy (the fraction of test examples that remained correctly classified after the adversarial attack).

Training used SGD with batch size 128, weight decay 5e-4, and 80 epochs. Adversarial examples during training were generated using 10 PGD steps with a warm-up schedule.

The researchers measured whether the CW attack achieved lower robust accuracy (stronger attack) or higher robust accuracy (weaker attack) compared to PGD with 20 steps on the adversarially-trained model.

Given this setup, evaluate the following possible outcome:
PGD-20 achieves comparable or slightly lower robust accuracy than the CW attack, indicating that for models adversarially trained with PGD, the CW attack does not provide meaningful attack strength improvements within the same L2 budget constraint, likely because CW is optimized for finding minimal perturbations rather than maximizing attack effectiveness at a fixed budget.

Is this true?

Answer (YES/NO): YES